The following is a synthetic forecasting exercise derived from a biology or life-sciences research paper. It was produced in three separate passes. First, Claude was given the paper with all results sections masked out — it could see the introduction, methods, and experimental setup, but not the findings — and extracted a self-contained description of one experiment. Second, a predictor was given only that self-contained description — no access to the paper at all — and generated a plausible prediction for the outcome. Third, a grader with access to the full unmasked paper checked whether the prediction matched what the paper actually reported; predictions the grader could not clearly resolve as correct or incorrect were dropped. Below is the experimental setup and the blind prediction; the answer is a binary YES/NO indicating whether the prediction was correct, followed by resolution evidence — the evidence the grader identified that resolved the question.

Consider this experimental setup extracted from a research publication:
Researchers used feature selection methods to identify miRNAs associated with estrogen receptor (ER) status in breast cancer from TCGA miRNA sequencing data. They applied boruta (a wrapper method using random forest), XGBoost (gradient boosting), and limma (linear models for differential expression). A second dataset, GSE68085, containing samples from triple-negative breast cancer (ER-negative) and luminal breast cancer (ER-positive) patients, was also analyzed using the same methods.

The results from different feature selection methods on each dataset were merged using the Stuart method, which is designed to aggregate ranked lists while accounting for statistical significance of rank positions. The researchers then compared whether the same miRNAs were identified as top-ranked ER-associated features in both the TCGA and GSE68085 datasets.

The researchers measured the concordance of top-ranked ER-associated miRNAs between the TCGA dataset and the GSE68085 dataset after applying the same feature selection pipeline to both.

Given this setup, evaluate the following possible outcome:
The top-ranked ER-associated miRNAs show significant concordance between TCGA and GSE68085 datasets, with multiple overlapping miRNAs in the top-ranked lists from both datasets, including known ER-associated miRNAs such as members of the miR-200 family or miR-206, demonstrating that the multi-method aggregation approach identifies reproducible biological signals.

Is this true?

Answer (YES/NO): NO